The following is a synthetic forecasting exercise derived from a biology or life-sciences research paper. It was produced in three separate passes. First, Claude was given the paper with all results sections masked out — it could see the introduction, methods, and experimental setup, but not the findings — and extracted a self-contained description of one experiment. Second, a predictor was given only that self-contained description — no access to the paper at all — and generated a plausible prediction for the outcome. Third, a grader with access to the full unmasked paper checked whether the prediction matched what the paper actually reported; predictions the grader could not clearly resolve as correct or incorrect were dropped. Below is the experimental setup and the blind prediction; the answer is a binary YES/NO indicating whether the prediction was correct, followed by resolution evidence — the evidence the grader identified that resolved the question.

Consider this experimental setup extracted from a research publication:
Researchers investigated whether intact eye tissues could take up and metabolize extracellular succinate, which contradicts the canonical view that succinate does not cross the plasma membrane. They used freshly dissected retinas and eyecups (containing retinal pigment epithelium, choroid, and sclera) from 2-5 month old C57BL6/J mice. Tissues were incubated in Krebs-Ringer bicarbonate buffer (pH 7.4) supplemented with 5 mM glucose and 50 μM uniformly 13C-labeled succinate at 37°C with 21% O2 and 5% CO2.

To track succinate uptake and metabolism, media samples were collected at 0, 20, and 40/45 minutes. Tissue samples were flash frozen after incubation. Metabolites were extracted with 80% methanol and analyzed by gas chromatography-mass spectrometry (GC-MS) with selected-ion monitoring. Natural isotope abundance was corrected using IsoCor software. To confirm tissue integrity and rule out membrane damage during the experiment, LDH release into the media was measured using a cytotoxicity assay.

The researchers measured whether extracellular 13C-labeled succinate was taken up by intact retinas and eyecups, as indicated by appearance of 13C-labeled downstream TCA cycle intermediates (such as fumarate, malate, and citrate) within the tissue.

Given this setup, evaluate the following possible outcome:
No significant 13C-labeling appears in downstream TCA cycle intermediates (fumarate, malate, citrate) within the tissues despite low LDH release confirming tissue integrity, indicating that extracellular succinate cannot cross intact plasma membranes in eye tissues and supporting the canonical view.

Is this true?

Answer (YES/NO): NO